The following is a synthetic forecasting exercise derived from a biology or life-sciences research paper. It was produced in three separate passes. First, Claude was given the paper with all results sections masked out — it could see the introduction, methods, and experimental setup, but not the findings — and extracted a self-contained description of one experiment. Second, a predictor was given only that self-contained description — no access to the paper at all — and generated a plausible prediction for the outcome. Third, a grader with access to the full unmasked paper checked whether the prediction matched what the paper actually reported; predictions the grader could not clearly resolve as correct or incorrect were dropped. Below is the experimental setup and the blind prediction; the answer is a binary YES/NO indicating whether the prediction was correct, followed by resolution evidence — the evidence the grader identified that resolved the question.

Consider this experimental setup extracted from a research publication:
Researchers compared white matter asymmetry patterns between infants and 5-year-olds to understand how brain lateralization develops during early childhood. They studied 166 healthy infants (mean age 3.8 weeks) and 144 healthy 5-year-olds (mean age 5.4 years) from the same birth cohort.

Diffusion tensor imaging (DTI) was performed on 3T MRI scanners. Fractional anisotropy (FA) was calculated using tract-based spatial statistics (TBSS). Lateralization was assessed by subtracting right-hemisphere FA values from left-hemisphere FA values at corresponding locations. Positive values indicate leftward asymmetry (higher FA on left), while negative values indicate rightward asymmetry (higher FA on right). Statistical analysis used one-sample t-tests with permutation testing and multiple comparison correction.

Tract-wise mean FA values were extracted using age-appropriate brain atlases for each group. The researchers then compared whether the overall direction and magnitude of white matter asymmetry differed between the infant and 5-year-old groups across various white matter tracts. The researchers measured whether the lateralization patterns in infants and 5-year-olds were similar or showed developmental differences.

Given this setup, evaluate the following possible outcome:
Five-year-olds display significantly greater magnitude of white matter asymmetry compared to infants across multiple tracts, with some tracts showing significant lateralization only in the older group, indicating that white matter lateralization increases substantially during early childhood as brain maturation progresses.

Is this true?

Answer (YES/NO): NO